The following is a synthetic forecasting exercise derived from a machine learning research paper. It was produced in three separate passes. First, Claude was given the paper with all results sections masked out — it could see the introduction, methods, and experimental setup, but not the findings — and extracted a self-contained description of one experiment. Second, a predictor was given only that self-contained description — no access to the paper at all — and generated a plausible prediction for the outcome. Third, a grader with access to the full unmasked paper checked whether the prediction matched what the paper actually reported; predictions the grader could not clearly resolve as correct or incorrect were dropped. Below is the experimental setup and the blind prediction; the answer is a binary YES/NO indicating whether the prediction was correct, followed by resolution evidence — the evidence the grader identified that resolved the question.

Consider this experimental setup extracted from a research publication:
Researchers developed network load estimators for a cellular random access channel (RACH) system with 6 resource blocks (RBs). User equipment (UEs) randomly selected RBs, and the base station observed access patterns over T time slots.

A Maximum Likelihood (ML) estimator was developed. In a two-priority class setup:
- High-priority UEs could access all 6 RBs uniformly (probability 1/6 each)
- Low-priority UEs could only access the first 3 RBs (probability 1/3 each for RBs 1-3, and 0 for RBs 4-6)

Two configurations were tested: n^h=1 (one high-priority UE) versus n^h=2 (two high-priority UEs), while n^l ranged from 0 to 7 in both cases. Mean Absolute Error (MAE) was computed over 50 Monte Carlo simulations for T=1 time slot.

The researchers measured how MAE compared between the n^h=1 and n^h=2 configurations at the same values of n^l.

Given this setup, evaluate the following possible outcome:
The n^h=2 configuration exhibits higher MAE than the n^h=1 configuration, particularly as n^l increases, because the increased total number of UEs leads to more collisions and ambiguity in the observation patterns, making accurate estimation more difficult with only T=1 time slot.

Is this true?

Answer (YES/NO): YES